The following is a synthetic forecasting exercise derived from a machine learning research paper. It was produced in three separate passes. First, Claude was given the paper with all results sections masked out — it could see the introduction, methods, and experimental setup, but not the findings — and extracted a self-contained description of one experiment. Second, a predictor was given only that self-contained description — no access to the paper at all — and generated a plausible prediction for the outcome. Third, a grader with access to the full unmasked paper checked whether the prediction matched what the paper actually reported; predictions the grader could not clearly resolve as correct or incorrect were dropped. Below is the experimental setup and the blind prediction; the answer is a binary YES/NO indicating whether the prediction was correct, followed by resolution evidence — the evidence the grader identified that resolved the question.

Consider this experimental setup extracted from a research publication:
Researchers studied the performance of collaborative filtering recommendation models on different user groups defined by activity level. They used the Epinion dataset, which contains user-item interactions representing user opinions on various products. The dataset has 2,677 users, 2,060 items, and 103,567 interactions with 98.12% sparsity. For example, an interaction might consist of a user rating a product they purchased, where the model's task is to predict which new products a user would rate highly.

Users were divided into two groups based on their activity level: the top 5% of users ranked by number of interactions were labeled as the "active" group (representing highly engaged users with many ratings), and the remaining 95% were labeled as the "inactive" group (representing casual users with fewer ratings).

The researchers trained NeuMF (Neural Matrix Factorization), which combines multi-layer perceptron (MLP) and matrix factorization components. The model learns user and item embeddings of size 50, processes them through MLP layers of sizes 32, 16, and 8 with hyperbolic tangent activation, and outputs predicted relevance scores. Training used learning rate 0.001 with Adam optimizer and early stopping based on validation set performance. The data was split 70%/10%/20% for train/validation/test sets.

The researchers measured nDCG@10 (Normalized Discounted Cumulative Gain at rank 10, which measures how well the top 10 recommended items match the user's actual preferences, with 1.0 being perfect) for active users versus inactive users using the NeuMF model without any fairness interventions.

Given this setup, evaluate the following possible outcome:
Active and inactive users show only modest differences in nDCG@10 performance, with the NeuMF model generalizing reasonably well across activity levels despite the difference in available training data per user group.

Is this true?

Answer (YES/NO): NO